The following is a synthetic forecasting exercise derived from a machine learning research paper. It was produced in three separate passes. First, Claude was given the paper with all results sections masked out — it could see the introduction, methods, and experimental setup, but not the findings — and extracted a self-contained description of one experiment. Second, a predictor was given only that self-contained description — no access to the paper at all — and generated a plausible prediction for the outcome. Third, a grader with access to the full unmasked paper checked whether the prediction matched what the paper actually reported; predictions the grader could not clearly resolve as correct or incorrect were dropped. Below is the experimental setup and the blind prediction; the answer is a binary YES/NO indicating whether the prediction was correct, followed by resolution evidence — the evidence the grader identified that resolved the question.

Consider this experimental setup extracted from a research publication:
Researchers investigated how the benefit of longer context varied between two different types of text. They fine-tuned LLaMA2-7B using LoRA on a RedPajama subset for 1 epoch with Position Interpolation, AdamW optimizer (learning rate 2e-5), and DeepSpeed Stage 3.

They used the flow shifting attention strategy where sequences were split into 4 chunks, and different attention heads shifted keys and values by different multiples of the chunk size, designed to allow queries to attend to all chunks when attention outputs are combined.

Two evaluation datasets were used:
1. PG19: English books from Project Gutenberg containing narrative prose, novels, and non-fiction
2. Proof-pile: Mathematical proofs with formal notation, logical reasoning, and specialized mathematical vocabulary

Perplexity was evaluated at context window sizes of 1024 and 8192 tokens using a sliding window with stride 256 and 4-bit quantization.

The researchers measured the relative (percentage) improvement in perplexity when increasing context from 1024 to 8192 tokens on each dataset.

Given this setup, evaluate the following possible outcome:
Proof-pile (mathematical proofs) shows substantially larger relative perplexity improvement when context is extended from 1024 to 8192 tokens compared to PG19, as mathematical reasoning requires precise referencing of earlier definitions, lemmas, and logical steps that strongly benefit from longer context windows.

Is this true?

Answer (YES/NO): YES